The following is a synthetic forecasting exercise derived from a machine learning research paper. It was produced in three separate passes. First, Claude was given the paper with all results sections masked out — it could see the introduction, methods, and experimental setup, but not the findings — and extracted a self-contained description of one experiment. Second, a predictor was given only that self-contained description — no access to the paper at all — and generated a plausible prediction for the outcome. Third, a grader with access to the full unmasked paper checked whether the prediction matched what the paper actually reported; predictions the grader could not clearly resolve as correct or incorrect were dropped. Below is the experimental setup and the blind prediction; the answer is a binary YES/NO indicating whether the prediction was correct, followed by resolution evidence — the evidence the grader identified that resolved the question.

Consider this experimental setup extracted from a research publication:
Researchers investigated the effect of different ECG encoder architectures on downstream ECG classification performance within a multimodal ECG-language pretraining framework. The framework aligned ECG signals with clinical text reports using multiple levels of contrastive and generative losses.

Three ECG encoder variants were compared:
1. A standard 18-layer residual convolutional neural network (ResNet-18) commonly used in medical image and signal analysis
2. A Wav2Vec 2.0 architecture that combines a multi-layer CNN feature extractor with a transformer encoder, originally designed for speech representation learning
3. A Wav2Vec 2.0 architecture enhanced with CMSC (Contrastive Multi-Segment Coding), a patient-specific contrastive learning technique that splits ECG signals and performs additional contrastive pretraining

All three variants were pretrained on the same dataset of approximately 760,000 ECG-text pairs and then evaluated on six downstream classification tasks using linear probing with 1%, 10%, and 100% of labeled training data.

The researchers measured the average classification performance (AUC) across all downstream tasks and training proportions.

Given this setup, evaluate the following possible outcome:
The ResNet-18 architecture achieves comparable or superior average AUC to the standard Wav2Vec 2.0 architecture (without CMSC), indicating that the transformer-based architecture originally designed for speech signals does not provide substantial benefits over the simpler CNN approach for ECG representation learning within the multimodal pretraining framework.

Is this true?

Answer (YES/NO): NO